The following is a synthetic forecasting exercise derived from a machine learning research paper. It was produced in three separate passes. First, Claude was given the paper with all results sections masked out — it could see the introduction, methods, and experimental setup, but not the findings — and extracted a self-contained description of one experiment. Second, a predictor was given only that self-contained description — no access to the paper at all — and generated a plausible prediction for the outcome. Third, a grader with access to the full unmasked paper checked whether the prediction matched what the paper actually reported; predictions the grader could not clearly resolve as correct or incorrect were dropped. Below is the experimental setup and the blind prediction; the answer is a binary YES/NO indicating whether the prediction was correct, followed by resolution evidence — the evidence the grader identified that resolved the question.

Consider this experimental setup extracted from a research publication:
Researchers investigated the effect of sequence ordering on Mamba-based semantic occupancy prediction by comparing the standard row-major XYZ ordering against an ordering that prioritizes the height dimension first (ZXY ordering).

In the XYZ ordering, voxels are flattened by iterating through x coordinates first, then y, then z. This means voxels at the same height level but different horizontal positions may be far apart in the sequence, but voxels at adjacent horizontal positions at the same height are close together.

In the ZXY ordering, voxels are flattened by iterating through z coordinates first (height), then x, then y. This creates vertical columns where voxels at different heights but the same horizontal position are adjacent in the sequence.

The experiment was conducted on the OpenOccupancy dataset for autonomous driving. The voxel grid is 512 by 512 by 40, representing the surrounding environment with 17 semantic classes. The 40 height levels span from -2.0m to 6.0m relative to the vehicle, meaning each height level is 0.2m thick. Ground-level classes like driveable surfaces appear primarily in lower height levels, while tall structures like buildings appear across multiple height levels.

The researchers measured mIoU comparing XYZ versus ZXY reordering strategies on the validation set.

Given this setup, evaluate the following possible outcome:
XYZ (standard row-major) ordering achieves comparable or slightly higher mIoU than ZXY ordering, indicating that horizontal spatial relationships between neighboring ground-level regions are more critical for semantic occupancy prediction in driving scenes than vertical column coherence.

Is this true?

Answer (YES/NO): NO